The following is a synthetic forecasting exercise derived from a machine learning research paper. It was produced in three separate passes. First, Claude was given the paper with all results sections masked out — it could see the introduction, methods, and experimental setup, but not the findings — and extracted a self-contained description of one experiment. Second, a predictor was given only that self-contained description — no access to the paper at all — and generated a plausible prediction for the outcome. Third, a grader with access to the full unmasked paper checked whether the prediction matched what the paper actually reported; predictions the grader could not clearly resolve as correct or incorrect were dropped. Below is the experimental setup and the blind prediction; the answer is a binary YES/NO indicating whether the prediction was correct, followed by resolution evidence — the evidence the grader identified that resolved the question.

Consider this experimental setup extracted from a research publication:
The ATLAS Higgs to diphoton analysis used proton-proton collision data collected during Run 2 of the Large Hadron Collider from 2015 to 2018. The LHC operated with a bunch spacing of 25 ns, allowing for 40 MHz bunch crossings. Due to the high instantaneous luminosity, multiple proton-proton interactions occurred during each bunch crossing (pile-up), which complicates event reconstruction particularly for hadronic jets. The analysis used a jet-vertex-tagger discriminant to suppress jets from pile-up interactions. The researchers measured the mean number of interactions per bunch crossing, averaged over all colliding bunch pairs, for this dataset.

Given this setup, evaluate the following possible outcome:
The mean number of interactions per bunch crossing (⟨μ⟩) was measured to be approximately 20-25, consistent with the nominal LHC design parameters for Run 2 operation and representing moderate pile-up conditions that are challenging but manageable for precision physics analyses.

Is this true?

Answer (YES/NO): NO